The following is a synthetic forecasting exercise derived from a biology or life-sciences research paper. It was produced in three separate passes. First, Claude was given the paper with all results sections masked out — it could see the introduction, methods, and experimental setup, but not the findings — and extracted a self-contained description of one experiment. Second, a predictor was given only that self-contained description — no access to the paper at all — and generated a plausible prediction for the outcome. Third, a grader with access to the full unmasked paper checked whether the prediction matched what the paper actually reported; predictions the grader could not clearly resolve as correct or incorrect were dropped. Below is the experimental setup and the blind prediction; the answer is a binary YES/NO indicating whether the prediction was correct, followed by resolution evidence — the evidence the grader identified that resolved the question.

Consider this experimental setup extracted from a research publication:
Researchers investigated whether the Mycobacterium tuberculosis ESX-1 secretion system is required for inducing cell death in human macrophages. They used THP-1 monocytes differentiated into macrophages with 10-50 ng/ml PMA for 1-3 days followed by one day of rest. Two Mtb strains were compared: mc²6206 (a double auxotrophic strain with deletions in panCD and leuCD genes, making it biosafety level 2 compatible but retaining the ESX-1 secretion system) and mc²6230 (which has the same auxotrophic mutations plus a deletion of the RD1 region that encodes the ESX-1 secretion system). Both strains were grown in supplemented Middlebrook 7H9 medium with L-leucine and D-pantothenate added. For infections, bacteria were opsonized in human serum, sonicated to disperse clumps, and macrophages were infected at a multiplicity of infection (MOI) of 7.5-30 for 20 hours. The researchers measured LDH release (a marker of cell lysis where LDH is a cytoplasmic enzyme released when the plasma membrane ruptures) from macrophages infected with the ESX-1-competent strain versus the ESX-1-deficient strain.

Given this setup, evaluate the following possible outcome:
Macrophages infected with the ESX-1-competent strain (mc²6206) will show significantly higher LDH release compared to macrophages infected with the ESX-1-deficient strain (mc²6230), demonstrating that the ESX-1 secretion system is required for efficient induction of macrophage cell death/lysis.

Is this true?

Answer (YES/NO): YES